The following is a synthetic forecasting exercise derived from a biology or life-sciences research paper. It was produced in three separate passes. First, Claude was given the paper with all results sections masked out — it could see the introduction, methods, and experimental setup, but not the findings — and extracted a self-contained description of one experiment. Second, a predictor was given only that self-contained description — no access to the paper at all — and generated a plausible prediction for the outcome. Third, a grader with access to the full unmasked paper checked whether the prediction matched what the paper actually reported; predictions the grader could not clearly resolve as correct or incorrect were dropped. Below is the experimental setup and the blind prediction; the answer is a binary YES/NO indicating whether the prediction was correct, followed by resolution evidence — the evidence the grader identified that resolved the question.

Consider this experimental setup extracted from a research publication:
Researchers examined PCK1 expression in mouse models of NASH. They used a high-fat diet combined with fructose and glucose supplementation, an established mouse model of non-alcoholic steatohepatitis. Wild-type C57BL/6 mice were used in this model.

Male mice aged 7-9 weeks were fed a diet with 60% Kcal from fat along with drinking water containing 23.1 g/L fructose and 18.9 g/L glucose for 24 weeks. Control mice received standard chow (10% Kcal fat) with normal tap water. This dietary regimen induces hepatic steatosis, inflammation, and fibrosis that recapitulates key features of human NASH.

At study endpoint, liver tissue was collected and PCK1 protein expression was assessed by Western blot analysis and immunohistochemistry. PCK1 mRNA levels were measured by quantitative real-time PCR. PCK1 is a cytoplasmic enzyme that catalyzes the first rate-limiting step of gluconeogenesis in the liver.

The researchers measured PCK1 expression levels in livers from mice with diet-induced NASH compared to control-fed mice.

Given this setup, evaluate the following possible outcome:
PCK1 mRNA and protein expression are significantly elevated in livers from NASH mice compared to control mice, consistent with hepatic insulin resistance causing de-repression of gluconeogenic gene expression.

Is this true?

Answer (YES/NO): NO